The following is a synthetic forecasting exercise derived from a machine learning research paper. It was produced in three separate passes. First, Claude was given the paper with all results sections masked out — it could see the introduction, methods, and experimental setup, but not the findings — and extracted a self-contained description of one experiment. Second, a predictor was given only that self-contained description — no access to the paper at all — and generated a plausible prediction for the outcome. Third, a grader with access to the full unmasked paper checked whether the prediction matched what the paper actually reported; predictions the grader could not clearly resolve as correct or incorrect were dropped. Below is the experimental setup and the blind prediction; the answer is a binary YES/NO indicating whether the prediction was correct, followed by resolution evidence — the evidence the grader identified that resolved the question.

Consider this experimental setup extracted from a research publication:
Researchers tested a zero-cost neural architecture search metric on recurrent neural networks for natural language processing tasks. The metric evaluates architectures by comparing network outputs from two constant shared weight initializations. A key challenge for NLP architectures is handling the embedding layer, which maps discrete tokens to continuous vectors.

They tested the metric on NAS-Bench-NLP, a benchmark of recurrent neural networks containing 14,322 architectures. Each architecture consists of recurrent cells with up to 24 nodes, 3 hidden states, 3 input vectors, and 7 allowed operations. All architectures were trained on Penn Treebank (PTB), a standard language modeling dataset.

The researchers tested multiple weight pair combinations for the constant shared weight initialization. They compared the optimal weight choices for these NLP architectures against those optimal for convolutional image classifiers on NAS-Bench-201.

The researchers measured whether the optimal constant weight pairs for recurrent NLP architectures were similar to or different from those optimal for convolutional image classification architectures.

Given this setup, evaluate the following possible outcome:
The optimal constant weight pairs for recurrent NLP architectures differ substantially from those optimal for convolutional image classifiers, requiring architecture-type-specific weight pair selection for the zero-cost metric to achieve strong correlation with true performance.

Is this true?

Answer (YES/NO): YES